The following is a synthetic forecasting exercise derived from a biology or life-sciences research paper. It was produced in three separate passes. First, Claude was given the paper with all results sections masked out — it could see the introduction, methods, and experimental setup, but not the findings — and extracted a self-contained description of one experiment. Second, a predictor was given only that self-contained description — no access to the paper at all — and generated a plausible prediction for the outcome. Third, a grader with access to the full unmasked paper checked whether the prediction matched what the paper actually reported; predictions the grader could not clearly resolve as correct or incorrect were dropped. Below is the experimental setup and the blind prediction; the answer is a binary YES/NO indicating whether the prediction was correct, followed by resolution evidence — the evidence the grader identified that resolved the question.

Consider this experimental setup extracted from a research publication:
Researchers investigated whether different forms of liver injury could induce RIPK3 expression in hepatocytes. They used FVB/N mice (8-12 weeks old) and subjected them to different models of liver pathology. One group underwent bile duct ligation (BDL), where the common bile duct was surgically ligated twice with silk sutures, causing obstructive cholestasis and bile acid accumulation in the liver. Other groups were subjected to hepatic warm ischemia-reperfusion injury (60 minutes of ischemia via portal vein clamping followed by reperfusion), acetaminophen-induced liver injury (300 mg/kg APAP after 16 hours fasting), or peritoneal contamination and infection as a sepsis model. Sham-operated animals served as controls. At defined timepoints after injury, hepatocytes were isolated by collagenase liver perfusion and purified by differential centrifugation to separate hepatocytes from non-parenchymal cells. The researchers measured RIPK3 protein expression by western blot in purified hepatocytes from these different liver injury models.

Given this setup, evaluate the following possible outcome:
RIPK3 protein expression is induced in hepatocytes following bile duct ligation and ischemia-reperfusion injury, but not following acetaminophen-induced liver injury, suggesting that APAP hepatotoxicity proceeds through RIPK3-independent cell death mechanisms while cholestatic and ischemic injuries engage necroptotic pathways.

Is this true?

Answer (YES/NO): YES